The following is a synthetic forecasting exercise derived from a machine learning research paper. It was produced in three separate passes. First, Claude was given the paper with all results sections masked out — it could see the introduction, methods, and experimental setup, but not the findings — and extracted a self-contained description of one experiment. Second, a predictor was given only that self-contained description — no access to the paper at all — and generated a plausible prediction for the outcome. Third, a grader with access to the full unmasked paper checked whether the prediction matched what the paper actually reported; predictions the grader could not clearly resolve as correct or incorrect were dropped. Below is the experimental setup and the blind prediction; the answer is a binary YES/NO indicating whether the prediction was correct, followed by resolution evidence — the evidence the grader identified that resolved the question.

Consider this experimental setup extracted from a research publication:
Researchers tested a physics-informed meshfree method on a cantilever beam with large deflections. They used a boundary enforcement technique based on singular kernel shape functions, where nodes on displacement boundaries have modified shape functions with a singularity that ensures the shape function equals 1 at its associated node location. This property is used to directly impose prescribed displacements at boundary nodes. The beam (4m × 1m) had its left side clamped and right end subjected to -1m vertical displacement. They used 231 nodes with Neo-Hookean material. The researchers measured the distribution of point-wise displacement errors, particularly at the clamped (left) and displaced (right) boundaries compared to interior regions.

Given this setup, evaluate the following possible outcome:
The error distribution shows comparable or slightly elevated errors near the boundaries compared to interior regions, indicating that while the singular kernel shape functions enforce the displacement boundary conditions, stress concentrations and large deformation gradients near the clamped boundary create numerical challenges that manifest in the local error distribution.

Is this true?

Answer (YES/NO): NO